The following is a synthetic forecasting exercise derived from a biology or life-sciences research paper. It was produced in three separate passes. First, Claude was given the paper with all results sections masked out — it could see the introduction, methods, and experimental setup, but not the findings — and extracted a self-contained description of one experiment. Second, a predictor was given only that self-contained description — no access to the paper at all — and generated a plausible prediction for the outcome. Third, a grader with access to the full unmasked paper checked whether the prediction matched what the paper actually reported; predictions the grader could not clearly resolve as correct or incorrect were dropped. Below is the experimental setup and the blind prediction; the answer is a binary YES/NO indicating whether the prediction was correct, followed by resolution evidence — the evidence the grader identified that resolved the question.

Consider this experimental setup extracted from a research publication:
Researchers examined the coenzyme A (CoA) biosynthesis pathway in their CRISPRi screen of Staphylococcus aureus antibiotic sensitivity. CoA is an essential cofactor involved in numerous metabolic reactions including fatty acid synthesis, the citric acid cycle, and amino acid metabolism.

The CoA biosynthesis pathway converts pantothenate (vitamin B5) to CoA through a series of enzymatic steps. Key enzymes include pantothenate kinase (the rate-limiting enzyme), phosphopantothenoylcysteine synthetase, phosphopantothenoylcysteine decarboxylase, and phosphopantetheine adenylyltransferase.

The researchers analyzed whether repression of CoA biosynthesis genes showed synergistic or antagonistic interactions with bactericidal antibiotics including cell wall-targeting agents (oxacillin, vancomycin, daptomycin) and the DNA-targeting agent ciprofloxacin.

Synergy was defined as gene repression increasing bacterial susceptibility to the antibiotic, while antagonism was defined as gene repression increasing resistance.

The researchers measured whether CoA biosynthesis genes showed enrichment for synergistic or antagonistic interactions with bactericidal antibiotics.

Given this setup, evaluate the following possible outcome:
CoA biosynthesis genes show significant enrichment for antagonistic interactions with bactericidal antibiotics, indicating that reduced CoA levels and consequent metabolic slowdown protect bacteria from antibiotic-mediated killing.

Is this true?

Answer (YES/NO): NO